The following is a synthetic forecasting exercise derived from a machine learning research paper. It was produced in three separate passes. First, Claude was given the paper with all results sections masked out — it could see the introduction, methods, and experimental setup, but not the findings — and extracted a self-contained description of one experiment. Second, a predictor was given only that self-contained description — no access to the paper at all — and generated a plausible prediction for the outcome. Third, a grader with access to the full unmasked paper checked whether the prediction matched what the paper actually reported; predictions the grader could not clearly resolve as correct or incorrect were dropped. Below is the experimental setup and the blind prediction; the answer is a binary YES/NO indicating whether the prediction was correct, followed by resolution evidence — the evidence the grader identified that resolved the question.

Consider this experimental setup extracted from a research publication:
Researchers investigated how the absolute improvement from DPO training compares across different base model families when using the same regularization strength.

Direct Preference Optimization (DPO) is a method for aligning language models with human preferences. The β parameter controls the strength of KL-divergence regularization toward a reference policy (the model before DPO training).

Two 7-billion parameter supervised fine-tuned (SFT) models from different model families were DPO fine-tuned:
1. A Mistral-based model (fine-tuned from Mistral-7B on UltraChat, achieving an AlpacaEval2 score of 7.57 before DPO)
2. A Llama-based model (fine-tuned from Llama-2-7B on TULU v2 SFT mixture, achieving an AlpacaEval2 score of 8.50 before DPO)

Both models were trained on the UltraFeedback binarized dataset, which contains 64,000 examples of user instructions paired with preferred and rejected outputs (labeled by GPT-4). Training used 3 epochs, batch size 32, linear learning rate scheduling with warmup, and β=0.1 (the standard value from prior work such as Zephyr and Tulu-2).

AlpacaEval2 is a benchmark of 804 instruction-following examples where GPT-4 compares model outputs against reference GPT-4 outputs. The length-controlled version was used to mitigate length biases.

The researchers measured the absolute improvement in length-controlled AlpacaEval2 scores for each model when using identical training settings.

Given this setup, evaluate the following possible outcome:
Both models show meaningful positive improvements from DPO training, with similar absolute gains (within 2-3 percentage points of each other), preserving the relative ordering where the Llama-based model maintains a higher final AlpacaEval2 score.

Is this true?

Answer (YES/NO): NO